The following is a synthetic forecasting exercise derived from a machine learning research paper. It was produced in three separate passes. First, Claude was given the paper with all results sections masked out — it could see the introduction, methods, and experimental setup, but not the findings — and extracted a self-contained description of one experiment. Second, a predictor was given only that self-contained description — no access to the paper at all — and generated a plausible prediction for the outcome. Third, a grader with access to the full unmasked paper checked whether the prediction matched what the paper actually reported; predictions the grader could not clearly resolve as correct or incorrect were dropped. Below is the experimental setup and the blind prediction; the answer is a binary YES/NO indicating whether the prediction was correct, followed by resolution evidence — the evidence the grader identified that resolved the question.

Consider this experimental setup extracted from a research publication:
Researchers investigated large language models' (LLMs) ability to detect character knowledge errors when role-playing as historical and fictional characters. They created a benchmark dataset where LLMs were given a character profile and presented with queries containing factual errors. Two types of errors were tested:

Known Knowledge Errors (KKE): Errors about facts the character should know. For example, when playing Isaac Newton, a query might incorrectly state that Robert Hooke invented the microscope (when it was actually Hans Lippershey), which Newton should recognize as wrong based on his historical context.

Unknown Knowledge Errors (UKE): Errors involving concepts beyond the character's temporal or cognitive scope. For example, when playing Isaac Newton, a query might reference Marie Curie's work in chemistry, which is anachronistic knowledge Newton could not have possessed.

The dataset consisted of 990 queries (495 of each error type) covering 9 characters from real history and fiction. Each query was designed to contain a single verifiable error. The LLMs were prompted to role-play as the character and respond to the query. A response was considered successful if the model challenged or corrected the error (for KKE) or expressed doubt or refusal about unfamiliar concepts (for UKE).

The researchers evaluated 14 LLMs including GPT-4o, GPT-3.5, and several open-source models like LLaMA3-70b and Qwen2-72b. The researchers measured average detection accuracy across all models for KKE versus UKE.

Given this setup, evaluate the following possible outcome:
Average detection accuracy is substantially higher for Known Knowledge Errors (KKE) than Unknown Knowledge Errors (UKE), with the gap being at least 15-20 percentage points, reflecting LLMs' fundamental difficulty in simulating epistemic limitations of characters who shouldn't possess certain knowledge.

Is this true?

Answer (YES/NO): NO